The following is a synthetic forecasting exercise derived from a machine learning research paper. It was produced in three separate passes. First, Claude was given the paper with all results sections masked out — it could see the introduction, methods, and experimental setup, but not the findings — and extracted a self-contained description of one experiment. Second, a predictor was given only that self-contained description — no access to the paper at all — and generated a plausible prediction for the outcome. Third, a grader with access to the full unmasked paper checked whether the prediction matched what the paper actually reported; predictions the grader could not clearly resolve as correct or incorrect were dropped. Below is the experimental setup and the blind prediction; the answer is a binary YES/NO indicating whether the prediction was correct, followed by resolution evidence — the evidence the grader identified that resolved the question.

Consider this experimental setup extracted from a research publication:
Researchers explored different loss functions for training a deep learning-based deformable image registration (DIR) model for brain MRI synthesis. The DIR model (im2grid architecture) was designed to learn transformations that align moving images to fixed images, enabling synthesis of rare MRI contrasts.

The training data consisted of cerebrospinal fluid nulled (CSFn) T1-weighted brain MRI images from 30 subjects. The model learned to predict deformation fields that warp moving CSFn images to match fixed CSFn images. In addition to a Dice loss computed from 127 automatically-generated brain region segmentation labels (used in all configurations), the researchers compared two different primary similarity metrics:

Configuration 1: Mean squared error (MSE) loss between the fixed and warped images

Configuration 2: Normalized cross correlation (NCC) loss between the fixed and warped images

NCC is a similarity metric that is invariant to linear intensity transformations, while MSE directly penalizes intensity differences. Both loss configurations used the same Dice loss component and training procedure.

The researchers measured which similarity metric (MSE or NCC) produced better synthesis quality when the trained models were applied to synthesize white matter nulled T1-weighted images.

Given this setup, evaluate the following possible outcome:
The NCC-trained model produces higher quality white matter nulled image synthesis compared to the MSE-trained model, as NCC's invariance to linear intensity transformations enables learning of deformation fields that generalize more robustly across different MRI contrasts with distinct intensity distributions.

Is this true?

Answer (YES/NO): NO